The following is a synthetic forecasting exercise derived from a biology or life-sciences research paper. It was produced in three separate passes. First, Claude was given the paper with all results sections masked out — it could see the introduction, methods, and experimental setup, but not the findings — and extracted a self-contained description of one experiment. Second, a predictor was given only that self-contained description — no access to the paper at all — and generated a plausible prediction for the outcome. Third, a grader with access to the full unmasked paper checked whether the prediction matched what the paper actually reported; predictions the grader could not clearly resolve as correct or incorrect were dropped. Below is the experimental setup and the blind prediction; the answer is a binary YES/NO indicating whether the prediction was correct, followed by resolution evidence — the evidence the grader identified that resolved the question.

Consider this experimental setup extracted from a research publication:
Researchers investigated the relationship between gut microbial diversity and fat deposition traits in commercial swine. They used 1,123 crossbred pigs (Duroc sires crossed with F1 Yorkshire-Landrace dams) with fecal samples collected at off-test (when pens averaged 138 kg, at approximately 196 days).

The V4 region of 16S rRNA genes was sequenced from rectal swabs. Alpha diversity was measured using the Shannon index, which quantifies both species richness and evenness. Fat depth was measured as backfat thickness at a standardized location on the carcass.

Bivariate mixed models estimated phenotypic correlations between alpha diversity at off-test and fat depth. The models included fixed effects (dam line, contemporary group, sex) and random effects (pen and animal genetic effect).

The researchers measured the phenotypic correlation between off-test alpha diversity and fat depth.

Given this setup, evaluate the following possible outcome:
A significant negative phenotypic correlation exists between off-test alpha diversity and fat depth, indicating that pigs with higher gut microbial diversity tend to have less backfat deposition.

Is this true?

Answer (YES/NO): NO